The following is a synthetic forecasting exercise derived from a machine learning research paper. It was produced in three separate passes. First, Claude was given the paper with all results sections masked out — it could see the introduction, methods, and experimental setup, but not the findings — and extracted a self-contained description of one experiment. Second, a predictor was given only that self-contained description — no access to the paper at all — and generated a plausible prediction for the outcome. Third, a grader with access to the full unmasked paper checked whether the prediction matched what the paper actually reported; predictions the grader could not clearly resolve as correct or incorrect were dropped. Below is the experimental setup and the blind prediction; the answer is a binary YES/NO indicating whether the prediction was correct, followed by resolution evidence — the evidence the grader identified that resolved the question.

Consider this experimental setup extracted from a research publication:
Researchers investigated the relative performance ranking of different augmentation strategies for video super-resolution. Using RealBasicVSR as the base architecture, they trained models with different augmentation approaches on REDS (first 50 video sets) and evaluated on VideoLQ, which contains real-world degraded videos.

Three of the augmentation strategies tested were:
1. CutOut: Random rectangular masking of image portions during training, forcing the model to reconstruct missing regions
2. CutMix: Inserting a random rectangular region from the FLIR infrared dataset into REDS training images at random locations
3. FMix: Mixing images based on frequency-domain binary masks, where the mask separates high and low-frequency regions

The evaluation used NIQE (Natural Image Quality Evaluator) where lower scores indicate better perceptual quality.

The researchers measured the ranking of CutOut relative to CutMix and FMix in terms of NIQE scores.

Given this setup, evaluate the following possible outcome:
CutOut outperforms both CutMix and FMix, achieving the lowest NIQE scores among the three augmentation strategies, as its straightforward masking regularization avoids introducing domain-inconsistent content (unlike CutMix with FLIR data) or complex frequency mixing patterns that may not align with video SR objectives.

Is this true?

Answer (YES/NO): NO